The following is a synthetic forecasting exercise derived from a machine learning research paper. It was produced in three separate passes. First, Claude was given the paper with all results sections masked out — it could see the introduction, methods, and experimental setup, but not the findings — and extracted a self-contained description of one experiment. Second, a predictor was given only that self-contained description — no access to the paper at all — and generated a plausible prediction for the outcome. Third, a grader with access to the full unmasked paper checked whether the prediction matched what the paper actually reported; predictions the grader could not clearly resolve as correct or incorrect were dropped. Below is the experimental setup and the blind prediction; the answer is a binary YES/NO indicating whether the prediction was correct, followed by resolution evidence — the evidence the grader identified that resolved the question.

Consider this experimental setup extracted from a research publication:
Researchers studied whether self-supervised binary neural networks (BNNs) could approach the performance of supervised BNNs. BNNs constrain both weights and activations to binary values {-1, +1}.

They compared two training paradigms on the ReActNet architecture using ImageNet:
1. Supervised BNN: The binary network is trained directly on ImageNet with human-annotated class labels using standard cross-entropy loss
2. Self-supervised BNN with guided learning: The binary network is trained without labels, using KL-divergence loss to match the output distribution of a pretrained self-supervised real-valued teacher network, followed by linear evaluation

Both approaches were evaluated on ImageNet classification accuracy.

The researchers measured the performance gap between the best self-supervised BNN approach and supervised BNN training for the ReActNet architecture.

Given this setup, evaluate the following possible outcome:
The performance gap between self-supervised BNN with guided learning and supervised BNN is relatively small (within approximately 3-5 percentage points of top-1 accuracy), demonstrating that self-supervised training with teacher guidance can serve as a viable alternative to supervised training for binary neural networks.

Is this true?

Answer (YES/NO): NO